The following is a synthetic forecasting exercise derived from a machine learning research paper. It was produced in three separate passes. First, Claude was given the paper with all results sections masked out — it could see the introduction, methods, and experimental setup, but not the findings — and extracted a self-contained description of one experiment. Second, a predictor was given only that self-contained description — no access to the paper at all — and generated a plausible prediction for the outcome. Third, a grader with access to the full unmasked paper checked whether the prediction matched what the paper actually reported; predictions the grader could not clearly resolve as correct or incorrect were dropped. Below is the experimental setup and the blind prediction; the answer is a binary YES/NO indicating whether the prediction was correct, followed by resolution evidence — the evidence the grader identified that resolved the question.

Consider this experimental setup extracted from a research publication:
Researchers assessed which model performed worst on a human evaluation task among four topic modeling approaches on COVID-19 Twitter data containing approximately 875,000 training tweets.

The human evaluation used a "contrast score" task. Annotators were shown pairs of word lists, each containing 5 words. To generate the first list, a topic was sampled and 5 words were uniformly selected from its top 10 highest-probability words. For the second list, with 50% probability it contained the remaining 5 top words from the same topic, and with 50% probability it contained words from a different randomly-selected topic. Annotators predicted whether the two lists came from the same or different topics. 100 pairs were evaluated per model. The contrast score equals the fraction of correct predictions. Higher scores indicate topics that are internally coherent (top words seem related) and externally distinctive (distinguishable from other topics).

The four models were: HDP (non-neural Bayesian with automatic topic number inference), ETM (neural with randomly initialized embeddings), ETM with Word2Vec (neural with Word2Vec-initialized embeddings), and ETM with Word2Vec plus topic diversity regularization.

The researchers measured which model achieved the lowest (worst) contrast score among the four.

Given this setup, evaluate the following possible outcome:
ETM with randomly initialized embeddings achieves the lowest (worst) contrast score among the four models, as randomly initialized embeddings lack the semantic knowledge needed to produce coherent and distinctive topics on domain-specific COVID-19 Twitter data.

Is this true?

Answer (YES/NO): YES